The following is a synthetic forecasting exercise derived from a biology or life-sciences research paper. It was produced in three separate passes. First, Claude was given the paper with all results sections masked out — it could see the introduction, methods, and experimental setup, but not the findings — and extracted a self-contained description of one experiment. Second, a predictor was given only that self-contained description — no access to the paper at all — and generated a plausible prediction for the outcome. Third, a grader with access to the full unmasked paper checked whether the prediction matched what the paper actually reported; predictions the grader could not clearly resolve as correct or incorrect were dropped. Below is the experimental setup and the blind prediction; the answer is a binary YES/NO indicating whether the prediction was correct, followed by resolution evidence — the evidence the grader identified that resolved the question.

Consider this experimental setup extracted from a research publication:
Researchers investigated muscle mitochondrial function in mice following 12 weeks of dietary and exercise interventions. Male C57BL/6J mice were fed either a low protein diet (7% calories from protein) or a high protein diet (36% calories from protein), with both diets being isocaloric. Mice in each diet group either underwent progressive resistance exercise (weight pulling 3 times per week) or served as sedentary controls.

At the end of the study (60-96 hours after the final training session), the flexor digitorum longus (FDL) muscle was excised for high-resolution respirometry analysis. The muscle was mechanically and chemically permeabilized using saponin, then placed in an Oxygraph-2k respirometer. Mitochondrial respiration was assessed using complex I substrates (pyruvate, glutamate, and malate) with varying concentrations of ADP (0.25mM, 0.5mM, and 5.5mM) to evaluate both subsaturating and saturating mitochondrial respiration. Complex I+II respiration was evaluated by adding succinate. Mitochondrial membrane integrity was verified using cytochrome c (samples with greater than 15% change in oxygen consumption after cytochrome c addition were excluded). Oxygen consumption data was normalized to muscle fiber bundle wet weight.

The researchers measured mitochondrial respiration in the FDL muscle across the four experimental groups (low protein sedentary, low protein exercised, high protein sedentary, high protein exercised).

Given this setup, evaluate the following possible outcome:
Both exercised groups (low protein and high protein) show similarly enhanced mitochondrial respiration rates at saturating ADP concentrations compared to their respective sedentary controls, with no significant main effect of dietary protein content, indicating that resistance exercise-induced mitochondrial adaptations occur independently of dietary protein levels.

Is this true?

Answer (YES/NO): NO